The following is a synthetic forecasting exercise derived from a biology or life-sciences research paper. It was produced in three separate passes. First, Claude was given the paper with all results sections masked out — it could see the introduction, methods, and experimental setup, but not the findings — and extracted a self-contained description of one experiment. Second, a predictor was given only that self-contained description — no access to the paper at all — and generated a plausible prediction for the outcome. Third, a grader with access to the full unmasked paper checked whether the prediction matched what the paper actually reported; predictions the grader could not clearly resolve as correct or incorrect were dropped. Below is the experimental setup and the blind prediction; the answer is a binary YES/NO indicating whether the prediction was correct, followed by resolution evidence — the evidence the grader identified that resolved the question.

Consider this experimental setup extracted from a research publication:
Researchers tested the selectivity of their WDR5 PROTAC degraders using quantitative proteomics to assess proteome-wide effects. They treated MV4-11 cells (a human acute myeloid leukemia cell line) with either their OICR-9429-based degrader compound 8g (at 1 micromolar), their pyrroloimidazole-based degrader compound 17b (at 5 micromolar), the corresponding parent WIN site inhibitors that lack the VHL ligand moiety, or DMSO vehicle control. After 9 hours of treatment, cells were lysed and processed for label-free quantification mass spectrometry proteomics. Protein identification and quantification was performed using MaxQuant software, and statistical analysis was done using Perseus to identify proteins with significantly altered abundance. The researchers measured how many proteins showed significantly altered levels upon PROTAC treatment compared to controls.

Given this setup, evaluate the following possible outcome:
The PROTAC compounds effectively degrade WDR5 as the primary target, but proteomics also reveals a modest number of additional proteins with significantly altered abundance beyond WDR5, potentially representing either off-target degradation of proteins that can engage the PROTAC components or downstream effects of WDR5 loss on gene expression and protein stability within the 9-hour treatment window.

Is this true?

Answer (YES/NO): NO